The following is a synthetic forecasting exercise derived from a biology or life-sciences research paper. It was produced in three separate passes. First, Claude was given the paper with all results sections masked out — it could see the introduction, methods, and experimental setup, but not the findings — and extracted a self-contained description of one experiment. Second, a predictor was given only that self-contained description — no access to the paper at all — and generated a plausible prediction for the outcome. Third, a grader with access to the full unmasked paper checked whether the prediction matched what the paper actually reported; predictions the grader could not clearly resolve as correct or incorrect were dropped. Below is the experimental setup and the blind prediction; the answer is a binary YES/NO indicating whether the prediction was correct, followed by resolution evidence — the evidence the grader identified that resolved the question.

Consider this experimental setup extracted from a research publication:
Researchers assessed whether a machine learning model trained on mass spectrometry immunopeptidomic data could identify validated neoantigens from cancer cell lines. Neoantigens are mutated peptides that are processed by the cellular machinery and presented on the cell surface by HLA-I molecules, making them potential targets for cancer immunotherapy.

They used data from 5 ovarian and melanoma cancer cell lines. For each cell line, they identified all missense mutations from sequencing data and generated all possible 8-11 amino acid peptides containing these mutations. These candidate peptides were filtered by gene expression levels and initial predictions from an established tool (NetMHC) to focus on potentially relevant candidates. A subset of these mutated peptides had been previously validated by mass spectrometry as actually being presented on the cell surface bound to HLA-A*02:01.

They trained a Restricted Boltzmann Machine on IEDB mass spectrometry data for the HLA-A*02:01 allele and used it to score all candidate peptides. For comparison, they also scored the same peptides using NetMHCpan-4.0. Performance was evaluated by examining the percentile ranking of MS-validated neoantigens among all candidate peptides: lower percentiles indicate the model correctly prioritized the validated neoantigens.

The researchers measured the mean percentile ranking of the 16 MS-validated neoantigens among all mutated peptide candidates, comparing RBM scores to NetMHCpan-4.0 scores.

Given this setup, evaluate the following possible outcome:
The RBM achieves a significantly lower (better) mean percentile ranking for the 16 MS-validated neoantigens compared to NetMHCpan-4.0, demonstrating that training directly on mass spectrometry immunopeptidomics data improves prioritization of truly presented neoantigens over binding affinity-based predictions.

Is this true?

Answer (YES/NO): NO